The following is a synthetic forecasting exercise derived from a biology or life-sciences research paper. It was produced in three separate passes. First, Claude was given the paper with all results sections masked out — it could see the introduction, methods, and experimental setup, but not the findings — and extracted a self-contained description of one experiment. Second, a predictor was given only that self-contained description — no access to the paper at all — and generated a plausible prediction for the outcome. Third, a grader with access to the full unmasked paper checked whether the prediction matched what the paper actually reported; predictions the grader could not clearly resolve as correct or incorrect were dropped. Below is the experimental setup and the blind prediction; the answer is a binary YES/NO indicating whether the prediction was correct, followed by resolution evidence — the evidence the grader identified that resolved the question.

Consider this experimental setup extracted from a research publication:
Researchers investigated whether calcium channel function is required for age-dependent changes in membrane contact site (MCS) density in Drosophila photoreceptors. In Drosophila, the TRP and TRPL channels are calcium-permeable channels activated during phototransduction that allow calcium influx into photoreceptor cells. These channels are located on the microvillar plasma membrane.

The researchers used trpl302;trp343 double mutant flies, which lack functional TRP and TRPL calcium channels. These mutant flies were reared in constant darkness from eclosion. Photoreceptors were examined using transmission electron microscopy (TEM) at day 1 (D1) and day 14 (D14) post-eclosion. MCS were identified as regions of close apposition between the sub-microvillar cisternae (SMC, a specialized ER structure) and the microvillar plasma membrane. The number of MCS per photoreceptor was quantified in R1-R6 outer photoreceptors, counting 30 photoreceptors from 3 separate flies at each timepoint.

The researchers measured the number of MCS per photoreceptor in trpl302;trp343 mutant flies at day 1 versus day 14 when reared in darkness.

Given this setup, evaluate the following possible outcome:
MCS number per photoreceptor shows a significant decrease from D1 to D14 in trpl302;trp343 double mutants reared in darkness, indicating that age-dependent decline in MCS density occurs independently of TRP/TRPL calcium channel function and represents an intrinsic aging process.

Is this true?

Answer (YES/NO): NO